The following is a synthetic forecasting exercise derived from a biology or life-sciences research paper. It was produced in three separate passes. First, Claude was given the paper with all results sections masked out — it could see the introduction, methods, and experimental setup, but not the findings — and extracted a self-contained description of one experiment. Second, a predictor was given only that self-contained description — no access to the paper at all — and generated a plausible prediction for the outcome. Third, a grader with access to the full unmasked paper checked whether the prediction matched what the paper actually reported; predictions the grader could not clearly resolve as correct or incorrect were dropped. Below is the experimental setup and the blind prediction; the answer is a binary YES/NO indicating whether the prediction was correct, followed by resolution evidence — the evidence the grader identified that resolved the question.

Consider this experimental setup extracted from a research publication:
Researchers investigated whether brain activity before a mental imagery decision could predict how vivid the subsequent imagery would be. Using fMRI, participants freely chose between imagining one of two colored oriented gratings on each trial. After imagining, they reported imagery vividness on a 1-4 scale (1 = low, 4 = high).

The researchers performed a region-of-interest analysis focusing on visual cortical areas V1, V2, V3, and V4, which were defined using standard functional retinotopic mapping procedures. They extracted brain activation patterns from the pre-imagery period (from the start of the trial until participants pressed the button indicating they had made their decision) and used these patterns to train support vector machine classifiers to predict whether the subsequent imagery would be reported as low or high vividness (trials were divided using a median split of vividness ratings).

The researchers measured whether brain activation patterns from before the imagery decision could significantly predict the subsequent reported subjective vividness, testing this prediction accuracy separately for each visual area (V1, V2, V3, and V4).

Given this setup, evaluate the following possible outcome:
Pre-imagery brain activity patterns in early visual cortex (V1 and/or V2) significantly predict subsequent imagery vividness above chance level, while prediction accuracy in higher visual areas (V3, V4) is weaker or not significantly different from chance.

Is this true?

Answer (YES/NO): YES